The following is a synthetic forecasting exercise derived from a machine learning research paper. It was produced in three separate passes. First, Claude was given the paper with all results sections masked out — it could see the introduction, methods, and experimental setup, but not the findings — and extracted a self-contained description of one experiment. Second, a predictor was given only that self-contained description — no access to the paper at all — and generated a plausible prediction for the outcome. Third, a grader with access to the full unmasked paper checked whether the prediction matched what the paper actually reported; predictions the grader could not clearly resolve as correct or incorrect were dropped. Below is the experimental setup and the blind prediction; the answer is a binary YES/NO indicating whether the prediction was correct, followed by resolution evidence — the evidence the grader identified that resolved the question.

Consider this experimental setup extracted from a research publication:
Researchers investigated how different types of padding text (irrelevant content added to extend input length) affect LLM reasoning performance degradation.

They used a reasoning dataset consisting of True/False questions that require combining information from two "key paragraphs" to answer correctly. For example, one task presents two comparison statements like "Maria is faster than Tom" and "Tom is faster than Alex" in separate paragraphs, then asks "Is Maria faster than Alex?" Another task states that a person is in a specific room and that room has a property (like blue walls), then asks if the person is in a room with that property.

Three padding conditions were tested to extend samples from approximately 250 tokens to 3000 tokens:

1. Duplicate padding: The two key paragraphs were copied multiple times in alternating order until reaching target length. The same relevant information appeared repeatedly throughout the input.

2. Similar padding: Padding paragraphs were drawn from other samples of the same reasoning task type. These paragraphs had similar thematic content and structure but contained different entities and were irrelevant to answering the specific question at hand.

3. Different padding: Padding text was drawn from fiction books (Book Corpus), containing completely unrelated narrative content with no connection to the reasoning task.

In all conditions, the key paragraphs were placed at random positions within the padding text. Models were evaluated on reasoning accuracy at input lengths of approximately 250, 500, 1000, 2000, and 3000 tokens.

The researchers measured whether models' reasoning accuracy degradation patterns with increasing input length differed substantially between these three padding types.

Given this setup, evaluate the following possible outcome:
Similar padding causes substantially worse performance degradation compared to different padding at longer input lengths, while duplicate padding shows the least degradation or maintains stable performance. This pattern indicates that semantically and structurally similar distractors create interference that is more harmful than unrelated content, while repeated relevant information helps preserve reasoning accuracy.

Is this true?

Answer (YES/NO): NO